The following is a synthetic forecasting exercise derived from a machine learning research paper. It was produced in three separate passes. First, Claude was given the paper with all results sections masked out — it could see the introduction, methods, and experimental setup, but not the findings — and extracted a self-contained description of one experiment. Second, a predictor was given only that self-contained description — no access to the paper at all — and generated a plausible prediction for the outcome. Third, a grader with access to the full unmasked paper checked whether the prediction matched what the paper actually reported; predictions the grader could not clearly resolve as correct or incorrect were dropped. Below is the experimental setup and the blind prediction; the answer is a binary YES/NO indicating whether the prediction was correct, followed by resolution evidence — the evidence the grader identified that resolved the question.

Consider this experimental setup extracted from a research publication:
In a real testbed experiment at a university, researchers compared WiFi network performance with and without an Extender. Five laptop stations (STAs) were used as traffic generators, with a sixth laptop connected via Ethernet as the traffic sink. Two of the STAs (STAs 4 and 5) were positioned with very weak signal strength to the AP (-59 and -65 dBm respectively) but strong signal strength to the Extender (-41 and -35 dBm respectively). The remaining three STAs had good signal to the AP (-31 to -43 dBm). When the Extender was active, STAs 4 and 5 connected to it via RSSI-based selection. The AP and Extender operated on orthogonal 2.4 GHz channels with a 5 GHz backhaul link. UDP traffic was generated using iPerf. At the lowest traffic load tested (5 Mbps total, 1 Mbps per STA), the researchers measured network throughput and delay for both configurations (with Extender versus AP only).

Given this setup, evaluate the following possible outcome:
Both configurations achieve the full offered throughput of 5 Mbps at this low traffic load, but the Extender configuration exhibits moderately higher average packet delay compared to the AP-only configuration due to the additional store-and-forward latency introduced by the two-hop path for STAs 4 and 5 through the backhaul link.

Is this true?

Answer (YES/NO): NO